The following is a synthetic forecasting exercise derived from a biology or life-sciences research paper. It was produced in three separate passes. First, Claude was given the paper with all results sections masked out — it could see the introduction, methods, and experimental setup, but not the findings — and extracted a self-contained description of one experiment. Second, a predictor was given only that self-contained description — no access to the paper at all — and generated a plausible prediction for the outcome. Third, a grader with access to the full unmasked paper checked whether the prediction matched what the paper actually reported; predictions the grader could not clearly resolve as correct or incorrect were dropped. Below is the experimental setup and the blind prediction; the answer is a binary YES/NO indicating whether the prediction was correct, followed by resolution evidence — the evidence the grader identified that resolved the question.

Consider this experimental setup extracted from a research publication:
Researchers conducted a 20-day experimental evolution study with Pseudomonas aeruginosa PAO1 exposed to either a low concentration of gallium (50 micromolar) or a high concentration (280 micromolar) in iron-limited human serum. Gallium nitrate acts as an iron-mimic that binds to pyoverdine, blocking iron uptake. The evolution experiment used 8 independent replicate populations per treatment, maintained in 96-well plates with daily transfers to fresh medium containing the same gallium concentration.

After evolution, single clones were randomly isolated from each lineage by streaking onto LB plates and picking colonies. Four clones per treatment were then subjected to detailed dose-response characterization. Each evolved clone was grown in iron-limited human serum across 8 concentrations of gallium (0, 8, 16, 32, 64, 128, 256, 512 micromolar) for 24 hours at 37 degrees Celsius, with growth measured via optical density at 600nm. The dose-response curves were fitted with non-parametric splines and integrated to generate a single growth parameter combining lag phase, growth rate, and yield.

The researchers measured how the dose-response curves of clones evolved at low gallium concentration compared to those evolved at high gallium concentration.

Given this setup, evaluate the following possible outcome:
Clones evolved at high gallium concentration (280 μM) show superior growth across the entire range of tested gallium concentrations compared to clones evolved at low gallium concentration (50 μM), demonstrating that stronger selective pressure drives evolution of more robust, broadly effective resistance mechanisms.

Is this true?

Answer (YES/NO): NO